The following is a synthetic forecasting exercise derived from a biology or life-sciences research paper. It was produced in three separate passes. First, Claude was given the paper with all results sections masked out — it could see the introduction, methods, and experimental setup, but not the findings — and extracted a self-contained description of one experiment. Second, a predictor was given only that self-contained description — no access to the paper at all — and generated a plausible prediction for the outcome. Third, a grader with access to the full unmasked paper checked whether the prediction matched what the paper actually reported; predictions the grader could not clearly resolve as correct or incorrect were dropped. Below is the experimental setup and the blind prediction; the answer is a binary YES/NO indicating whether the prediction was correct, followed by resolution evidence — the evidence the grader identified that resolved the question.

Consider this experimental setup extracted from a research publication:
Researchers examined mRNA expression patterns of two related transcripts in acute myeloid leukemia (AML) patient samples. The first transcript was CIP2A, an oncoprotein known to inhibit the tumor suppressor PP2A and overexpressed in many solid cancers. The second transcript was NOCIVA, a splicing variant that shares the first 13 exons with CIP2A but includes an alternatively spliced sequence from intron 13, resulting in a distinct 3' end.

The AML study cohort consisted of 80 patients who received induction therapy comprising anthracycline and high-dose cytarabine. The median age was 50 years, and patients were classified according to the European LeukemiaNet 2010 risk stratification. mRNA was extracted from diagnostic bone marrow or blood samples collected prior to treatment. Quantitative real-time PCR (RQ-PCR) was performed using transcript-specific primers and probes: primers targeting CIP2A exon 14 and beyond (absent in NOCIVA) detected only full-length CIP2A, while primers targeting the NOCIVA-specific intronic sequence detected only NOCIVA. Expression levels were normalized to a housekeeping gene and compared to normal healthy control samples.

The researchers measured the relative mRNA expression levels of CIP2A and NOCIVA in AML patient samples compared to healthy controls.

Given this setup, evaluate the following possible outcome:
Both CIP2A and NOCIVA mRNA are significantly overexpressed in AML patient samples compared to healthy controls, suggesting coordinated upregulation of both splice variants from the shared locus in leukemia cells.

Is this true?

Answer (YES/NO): NO